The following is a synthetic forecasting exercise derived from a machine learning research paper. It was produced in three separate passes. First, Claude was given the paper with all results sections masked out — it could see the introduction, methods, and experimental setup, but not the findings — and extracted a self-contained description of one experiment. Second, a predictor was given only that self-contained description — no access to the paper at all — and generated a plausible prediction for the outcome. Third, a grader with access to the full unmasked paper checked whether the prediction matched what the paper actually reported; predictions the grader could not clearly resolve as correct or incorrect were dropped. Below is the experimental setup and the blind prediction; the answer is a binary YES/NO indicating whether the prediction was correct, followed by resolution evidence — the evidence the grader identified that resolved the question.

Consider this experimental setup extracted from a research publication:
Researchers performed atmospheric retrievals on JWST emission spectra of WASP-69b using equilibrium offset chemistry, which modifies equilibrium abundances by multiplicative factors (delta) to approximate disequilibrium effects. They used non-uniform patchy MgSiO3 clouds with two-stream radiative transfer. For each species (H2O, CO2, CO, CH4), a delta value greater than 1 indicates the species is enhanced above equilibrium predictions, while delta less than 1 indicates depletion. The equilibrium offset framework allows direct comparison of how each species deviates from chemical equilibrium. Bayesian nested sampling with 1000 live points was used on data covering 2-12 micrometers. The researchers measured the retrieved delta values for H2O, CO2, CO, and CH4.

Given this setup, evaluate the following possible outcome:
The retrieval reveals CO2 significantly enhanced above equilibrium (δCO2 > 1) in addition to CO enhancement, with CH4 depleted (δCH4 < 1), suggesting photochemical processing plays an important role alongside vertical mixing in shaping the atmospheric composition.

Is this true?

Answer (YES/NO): NO